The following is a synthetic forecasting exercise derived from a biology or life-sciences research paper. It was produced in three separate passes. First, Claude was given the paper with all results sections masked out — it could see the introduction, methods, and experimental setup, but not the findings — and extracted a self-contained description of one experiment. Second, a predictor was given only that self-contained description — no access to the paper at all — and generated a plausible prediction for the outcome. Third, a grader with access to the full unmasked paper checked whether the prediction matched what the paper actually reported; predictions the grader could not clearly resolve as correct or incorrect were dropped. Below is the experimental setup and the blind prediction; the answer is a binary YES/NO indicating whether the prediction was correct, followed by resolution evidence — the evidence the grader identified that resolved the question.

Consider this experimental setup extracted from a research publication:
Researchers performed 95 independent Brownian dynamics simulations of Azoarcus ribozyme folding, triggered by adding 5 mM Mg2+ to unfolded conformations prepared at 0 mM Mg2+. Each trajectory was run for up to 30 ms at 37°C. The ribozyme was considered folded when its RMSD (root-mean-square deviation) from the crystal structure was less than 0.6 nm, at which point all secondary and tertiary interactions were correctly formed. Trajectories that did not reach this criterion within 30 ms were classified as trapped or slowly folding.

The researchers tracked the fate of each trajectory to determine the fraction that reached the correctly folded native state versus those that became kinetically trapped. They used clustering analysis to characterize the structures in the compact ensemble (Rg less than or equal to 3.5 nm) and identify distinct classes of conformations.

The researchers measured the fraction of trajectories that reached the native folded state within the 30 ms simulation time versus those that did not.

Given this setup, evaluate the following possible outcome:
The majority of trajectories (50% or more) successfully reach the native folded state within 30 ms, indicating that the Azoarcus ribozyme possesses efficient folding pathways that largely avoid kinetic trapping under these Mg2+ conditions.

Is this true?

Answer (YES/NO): YES